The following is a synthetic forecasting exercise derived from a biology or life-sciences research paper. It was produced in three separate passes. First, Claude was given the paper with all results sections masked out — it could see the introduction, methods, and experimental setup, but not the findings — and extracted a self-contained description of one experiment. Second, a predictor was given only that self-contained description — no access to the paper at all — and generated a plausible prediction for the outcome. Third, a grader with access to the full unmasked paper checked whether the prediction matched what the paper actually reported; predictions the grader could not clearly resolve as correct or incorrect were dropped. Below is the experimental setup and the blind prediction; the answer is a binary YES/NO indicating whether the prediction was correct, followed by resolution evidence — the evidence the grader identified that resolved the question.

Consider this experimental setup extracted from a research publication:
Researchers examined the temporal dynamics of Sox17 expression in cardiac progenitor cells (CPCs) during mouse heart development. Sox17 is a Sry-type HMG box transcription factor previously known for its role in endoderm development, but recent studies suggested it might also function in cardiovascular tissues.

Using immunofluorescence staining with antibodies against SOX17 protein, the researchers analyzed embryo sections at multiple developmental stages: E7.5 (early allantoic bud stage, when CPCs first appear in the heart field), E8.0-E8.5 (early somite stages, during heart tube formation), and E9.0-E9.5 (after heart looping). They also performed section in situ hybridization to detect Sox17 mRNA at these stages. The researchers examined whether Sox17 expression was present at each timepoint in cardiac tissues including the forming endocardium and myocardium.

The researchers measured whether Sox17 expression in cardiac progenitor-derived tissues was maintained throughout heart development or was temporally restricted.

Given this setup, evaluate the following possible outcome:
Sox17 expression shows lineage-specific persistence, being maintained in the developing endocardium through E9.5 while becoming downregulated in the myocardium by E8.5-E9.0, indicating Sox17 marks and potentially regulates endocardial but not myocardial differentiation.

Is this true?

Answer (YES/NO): NO